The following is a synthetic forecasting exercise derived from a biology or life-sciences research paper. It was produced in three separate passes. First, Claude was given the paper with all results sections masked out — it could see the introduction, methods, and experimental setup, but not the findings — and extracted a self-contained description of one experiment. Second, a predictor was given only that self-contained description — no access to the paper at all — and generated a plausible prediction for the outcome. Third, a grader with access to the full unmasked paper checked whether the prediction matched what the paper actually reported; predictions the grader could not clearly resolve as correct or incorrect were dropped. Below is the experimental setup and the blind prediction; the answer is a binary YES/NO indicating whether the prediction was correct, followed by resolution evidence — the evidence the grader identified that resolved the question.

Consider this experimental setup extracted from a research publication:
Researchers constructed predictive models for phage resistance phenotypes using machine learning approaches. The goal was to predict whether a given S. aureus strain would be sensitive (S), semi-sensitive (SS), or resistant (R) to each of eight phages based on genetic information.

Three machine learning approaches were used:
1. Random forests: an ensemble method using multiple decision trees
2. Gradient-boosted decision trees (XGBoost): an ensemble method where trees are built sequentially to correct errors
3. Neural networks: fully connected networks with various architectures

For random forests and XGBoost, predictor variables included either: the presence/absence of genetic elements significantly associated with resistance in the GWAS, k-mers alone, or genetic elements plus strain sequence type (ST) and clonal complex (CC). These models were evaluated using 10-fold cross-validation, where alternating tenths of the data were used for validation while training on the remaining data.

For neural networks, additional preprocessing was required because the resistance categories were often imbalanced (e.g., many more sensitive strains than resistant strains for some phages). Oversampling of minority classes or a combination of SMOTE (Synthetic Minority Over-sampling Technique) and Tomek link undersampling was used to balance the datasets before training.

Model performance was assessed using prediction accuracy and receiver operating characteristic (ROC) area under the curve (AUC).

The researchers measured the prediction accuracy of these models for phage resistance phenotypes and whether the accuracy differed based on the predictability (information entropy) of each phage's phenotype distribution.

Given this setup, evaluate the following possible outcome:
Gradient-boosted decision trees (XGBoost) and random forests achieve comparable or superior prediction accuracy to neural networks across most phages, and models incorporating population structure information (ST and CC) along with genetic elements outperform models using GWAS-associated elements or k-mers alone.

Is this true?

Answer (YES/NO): NO